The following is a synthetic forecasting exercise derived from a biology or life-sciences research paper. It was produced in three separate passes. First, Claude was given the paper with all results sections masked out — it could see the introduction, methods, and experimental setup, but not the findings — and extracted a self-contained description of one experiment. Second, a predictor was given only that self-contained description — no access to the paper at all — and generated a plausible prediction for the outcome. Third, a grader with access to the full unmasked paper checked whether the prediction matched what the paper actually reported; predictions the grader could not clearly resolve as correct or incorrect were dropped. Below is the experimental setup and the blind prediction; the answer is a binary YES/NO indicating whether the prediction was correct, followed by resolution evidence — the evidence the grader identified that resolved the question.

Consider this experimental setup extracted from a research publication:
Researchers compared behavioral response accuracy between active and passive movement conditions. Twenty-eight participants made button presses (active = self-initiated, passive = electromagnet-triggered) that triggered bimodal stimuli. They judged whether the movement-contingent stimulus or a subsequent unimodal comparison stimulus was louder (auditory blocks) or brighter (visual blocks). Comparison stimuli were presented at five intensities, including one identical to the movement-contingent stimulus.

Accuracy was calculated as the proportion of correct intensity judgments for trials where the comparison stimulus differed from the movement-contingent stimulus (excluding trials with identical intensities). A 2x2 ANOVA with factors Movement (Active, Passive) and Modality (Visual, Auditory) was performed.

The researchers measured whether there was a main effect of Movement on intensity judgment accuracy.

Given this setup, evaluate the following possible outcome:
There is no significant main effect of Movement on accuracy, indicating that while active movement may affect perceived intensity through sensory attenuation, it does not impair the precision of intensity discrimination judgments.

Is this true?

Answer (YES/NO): YES